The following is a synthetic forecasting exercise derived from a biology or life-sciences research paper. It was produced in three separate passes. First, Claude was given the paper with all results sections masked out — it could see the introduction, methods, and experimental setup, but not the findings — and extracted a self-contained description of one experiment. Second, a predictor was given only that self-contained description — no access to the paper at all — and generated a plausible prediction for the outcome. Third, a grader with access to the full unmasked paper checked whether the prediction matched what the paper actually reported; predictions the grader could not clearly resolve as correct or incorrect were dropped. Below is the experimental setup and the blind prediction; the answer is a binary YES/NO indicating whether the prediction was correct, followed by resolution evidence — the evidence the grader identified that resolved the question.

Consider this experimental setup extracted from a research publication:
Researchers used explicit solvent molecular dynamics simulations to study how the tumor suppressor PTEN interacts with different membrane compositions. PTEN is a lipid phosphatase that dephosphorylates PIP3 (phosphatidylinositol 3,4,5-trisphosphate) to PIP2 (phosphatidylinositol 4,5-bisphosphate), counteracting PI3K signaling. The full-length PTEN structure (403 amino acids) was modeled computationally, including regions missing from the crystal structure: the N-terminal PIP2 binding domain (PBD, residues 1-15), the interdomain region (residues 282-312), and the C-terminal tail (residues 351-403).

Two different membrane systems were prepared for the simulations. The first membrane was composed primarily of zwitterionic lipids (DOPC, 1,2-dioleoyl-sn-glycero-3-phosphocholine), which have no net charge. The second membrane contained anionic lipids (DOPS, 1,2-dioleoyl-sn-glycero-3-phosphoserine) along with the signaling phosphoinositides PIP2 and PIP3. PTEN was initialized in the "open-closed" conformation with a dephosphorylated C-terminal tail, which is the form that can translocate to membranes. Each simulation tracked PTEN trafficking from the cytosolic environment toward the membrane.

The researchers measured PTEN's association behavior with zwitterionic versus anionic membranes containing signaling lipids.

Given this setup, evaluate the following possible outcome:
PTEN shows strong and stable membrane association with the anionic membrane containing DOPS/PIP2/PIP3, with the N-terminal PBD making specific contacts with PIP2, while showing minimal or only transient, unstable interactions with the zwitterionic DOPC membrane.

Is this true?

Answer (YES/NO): NO